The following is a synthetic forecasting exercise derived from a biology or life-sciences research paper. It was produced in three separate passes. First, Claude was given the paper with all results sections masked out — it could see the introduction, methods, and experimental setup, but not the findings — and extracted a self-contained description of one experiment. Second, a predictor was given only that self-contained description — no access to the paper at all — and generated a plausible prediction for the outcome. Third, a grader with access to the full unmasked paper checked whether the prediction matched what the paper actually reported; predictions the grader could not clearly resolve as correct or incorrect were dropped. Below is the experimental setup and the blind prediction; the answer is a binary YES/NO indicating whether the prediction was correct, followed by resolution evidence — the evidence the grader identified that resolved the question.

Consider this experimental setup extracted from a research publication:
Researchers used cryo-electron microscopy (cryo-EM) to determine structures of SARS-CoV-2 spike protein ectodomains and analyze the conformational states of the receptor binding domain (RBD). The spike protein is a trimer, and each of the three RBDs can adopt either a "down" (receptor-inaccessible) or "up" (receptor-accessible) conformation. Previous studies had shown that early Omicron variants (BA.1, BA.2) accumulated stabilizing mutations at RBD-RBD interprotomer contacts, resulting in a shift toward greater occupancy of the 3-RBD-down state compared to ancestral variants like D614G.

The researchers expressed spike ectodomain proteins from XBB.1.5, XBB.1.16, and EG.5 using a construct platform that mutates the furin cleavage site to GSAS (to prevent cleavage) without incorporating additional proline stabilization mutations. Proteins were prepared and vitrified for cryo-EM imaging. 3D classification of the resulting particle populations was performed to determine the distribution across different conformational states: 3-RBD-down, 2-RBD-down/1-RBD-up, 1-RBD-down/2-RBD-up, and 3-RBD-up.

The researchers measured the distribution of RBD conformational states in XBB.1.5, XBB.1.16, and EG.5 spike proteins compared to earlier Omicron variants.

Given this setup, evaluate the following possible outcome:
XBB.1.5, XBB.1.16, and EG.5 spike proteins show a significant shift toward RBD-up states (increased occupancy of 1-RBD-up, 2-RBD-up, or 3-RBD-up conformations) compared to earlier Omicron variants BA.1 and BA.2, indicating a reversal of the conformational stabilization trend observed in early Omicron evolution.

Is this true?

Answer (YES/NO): NO